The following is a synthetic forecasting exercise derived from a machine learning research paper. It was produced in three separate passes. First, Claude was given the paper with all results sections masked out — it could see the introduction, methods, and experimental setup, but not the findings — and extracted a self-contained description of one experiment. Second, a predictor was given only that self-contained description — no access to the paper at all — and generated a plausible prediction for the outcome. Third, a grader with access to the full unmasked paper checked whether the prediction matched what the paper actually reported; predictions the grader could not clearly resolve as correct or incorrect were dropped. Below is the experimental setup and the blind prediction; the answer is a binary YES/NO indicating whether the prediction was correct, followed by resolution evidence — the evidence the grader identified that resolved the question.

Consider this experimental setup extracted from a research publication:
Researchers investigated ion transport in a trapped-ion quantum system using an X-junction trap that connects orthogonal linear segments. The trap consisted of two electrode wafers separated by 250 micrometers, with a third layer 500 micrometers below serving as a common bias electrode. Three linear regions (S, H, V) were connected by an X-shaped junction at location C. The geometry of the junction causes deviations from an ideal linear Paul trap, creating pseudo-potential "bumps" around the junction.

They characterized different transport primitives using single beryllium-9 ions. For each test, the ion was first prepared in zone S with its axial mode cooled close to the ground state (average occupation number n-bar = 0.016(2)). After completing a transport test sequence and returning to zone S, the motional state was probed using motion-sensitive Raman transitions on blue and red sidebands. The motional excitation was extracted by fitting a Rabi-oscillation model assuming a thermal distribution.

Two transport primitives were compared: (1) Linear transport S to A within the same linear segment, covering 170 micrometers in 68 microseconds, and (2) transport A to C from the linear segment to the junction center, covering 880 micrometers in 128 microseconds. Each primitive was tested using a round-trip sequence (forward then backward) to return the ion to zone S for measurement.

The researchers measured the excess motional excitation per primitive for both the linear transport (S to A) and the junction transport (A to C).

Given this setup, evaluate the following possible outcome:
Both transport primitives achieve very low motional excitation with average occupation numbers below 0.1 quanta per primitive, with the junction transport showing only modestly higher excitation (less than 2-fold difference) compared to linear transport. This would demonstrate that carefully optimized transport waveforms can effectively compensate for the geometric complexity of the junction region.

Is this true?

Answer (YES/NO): NO